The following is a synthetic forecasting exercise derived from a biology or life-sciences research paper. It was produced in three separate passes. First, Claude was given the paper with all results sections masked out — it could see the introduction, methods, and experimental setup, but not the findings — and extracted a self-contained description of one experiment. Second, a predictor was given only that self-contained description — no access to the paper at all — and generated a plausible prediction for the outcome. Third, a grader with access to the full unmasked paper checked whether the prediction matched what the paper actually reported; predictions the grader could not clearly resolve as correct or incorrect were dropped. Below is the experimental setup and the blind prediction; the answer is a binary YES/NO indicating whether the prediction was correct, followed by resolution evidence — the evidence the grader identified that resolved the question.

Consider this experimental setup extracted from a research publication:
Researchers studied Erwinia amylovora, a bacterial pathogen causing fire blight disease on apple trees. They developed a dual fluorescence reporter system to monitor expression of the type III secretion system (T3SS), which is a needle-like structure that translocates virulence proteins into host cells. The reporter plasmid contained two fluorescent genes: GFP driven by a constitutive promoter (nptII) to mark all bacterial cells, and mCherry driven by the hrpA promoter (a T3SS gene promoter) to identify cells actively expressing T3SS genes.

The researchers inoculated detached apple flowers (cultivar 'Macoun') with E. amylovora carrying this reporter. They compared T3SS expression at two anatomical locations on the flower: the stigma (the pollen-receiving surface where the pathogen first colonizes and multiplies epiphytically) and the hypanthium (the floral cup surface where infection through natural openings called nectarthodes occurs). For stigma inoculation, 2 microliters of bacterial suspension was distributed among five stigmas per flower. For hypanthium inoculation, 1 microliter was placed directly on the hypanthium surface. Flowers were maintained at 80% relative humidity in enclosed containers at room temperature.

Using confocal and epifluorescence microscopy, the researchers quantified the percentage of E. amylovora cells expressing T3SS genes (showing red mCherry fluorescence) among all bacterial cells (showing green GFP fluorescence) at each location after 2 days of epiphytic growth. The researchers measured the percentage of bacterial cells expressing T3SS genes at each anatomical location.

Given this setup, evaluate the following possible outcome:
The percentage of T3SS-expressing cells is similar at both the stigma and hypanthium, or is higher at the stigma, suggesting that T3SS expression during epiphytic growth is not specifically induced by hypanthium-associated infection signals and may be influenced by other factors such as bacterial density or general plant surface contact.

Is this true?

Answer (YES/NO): YES